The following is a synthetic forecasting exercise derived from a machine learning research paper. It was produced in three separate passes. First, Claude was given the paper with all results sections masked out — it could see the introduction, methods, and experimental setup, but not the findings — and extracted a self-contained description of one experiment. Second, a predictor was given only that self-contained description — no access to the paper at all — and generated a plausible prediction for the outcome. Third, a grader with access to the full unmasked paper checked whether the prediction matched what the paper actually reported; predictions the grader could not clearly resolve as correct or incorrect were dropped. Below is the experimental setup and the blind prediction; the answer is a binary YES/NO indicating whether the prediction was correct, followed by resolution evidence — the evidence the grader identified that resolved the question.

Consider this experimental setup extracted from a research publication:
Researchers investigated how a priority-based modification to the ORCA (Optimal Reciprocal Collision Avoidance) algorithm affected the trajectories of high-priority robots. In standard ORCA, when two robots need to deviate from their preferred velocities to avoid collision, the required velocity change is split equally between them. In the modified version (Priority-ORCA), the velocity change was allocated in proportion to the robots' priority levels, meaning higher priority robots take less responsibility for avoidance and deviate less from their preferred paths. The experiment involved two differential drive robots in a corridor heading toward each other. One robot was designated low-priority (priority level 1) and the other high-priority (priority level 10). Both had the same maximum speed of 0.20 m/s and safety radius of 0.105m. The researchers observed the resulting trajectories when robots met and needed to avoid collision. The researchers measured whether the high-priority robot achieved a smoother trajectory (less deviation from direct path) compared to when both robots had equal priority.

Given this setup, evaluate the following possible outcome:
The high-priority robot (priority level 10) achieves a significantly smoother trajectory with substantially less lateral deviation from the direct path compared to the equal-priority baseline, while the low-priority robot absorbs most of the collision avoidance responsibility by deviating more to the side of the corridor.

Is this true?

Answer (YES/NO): YES